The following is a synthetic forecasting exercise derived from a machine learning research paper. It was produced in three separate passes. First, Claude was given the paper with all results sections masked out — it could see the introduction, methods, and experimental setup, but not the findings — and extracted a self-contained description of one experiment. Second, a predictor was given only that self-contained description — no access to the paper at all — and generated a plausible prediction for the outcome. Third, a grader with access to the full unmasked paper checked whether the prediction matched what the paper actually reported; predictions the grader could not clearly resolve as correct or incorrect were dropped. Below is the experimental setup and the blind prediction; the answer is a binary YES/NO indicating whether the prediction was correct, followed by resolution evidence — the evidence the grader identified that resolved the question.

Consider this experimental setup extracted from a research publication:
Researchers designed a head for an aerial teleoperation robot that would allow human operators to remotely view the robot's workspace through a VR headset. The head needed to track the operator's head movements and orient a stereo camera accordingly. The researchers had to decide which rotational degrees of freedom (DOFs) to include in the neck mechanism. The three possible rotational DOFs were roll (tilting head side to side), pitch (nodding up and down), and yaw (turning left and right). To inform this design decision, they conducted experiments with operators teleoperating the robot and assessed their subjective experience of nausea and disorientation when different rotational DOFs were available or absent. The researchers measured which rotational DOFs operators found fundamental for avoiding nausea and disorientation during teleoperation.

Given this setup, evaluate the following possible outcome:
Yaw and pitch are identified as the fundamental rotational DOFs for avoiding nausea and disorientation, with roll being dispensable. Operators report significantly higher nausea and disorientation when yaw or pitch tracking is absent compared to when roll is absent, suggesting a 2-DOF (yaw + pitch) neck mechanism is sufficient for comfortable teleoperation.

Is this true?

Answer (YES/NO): YES